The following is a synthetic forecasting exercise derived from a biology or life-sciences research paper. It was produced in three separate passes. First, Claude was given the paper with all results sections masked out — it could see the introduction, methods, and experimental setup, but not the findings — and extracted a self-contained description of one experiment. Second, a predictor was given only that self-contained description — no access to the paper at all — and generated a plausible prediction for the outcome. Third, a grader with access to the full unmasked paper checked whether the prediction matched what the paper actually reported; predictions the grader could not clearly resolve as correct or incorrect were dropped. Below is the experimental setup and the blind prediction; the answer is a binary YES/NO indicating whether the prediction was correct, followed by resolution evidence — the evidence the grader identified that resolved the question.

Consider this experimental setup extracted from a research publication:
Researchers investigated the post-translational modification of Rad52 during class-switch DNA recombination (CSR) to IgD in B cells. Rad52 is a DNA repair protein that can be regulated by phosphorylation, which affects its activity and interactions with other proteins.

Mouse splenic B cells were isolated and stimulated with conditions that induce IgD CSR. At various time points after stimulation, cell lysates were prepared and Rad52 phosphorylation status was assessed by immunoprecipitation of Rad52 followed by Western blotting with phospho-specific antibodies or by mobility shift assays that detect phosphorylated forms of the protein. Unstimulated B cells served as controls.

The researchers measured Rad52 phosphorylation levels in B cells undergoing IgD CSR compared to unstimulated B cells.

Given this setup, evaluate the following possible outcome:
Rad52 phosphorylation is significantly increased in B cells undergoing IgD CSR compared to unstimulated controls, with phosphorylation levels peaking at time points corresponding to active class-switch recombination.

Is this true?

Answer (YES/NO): YES